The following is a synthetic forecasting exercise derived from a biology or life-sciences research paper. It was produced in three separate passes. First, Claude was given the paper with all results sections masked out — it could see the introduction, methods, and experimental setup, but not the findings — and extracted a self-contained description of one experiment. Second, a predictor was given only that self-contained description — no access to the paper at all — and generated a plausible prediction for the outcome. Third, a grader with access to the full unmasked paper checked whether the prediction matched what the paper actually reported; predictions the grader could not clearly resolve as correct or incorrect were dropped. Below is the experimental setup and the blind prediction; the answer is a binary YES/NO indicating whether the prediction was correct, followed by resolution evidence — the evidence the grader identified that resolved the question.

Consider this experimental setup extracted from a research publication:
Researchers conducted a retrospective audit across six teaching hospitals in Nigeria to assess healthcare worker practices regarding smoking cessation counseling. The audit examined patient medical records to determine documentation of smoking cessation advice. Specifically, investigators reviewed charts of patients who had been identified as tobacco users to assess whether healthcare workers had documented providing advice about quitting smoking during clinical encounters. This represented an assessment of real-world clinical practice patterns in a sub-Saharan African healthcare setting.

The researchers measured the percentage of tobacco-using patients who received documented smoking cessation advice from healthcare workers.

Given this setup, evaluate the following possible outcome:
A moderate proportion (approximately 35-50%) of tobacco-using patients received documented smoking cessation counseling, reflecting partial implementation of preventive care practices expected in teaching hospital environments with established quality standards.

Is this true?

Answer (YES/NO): NO